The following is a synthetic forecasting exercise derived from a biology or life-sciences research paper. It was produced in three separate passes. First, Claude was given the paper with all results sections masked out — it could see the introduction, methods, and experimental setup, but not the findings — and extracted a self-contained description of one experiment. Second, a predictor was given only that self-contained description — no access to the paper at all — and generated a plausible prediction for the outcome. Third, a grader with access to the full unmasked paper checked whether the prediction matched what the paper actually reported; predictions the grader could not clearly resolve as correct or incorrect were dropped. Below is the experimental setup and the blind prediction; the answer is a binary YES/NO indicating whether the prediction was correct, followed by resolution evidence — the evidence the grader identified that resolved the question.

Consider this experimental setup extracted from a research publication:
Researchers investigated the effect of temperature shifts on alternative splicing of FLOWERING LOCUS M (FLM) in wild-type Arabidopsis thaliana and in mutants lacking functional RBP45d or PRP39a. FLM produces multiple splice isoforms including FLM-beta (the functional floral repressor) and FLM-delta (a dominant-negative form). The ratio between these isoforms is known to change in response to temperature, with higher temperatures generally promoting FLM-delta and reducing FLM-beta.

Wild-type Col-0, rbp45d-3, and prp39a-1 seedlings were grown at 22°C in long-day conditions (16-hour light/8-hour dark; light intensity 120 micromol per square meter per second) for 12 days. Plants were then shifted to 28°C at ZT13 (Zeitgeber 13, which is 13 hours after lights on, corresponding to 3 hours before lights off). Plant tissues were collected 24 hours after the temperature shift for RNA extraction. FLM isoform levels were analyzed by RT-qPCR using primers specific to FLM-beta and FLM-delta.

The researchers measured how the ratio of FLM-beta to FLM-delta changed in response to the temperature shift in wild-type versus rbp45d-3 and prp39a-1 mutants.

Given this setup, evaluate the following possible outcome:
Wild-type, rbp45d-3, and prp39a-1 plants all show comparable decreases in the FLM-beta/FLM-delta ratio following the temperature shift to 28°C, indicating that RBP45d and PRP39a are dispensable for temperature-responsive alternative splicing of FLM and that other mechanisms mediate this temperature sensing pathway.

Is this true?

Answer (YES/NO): NO